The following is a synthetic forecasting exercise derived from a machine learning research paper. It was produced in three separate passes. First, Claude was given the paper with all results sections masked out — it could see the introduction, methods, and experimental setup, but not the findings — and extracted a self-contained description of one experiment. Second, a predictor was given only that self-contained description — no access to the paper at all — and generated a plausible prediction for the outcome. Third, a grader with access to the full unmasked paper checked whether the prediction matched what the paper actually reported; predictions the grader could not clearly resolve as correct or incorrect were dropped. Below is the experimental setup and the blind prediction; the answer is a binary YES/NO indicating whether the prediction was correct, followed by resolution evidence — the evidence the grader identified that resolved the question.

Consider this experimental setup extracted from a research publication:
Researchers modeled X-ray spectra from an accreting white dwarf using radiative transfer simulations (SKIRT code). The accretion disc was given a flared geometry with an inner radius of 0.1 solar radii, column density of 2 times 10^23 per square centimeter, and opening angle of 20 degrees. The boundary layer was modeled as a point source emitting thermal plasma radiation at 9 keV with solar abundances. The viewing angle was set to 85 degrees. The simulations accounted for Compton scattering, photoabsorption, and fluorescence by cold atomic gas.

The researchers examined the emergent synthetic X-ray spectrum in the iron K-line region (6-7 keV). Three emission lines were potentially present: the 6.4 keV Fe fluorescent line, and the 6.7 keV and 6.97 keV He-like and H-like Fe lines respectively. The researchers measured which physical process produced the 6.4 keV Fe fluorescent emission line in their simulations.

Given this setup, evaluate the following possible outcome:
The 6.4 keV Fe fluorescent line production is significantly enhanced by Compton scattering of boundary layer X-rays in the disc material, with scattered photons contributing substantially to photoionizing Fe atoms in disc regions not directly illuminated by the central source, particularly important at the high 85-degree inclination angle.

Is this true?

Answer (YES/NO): NO